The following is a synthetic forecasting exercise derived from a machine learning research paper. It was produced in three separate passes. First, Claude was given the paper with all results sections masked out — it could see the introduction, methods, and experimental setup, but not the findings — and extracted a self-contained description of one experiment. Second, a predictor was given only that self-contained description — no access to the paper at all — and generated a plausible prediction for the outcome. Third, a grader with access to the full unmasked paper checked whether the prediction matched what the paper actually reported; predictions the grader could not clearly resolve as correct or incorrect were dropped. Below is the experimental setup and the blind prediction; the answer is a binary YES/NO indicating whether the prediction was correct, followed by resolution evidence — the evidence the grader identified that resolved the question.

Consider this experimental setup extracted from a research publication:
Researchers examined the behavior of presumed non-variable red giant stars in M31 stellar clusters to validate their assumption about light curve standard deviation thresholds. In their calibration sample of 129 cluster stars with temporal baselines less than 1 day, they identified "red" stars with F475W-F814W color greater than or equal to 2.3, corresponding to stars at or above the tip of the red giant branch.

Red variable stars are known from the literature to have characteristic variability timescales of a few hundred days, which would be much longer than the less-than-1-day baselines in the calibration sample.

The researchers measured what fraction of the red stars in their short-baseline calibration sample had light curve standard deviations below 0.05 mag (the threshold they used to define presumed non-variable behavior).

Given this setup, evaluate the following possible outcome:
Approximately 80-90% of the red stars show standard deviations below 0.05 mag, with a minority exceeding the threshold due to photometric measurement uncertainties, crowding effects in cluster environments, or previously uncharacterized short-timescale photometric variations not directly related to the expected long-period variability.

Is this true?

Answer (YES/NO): YES